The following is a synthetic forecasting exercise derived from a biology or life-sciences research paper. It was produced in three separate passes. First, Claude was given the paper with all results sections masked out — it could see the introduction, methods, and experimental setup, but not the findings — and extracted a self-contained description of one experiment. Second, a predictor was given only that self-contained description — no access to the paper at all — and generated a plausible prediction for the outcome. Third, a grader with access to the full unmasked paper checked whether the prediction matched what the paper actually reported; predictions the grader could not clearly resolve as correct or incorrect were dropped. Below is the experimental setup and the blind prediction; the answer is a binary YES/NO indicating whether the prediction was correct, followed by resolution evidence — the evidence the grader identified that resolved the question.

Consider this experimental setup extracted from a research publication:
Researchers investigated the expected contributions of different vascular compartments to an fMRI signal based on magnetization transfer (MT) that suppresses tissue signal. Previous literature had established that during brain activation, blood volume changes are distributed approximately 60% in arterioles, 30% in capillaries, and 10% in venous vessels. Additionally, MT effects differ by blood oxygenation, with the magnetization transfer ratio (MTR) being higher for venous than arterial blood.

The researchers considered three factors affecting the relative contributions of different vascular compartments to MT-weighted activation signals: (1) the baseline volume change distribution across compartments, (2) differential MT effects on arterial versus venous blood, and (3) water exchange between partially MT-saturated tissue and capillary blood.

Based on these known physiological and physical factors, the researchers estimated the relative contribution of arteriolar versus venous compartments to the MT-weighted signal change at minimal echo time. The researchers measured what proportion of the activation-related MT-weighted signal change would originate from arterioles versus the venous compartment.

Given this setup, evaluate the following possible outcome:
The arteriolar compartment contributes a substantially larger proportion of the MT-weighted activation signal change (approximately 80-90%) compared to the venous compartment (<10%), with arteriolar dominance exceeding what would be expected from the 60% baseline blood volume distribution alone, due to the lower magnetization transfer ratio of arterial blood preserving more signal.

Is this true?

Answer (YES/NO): NO